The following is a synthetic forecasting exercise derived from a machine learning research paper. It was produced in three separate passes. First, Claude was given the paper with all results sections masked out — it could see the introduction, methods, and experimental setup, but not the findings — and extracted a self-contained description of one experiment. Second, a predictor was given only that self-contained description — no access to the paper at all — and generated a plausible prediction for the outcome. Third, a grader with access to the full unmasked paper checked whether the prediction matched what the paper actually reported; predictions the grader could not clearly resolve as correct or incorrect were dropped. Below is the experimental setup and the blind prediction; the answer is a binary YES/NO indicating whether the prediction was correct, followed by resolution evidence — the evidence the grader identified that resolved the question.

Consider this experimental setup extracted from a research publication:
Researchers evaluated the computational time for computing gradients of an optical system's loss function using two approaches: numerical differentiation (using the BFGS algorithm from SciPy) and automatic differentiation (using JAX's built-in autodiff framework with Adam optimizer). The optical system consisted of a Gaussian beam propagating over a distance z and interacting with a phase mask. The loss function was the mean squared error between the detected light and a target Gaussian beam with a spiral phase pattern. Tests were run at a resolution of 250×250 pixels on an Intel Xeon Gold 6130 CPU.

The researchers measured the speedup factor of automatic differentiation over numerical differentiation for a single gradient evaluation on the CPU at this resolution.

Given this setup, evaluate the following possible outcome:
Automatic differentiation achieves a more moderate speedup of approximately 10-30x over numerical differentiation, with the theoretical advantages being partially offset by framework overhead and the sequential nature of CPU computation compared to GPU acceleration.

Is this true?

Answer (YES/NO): NO